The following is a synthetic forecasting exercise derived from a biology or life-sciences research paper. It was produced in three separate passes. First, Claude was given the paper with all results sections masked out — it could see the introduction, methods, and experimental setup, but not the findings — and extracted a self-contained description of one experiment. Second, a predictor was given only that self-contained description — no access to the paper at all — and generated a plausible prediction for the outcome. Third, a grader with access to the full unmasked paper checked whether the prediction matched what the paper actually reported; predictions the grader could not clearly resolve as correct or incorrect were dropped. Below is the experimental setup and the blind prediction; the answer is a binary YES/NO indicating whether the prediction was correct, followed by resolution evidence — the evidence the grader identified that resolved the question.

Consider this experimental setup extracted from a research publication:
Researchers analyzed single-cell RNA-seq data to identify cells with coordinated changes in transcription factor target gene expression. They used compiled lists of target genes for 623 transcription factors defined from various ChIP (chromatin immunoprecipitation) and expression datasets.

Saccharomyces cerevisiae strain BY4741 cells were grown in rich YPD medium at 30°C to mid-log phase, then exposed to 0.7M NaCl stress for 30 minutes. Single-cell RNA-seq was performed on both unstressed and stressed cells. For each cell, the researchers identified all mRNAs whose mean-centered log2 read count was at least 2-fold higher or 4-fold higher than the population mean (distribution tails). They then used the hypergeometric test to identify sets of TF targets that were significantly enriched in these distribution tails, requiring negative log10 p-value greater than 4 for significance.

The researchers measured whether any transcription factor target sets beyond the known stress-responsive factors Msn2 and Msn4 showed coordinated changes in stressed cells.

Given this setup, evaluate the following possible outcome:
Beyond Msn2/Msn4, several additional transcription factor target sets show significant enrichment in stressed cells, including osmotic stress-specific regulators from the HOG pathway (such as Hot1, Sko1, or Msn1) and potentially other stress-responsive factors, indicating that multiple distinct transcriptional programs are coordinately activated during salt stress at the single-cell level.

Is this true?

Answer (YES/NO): YES